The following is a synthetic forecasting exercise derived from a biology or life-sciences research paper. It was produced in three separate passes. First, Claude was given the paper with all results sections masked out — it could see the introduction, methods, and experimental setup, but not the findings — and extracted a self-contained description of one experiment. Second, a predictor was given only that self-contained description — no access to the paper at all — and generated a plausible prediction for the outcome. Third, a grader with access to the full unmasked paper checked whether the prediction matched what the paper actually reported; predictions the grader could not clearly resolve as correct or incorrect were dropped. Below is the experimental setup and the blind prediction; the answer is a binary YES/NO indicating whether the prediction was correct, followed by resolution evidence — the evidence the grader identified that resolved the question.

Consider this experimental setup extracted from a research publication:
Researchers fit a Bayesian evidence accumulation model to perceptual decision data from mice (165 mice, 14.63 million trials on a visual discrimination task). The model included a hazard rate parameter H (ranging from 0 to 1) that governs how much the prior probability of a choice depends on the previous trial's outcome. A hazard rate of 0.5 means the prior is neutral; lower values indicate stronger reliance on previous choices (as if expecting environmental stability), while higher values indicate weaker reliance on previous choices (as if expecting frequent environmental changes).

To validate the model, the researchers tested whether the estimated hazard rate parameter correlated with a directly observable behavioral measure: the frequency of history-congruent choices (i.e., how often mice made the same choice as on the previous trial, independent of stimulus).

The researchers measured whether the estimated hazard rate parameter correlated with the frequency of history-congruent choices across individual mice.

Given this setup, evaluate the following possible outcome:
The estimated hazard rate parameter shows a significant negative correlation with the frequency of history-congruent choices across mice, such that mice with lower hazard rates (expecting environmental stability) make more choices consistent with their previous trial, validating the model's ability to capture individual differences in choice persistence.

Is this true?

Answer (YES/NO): YES